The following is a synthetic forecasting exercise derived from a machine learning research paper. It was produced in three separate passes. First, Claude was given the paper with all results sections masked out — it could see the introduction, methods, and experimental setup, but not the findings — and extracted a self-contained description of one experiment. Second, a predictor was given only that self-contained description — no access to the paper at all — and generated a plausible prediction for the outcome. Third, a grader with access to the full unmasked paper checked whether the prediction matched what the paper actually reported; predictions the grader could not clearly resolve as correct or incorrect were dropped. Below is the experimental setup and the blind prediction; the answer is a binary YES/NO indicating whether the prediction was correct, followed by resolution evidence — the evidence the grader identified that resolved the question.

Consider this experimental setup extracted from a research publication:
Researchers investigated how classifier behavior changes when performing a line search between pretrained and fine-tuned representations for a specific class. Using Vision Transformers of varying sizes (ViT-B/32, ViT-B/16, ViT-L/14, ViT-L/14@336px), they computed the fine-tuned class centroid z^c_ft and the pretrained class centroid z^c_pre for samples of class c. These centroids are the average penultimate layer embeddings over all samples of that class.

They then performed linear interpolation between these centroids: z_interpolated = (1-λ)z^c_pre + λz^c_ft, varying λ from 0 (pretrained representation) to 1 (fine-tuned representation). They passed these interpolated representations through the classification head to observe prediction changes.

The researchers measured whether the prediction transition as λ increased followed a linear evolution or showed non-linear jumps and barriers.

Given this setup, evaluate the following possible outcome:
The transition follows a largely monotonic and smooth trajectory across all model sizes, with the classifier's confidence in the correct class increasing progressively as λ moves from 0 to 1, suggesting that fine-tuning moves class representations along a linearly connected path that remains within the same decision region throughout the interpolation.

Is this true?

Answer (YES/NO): YES